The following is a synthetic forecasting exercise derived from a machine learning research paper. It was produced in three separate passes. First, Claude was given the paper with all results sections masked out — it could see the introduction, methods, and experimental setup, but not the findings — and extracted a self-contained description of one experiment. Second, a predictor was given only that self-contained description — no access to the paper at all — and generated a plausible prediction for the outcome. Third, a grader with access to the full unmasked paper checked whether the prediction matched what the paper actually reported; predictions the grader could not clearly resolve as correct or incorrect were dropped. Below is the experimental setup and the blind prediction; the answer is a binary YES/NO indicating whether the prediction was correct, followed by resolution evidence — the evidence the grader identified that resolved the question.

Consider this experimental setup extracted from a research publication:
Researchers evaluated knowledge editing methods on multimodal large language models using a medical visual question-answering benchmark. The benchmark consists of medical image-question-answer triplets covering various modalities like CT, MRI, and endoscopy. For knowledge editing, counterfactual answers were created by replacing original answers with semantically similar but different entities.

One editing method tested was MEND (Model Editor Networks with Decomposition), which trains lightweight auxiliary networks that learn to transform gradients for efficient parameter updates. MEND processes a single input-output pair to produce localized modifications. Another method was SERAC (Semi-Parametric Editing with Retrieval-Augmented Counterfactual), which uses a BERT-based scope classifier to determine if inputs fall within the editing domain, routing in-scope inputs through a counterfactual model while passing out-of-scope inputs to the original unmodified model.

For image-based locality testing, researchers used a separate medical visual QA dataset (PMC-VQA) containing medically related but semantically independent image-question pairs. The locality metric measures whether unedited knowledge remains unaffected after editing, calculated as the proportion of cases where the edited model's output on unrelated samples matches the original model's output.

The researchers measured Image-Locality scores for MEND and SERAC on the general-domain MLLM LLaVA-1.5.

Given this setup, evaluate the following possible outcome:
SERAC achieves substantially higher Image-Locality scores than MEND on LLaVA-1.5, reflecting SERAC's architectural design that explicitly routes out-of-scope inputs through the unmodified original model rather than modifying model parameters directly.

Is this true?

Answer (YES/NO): NO